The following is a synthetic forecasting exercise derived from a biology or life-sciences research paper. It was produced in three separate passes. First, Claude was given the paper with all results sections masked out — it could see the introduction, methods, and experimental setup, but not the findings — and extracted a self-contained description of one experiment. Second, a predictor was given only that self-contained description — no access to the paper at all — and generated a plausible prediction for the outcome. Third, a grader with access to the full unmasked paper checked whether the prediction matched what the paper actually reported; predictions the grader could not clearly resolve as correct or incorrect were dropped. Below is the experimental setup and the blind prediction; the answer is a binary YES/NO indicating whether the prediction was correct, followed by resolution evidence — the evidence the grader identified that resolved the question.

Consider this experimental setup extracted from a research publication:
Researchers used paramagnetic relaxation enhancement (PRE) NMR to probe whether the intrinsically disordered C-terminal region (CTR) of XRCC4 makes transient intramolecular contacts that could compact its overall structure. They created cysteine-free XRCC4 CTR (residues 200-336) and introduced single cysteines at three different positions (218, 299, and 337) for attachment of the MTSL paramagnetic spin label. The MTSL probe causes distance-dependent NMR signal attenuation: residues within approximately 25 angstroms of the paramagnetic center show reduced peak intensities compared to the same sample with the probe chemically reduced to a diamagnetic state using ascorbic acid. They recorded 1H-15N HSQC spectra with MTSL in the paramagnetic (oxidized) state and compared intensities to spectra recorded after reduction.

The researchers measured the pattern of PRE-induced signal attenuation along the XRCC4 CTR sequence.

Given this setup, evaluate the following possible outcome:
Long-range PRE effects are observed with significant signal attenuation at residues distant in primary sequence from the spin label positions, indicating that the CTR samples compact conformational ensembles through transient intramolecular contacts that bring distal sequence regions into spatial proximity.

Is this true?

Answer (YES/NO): YES